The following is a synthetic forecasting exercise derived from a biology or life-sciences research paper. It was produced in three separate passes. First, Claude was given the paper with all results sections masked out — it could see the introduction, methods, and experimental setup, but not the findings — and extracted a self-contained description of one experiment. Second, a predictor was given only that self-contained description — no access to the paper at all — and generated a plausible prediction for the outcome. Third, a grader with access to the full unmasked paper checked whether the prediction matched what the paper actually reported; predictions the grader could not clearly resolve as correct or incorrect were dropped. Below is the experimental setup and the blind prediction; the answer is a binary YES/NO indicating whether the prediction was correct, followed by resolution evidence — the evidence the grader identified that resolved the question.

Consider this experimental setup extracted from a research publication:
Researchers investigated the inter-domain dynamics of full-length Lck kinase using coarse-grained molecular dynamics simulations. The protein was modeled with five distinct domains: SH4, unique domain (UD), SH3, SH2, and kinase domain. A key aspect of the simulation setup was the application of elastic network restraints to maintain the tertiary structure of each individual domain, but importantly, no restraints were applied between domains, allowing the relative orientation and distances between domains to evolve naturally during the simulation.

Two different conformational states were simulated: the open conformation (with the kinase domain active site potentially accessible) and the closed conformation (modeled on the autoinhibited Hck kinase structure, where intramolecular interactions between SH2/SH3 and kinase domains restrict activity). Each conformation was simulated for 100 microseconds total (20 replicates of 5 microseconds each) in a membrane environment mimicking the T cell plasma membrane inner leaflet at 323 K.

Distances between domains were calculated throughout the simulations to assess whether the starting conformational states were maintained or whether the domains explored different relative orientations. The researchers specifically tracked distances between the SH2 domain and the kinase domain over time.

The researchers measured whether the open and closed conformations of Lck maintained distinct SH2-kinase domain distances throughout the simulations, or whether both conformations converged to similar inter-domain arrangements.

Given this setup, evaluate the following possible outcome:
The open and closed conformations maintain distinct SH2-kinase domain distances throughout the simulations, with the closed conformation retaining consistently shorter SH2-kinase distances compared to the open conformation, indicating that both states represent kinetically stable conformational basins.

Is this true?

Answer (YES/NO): NO